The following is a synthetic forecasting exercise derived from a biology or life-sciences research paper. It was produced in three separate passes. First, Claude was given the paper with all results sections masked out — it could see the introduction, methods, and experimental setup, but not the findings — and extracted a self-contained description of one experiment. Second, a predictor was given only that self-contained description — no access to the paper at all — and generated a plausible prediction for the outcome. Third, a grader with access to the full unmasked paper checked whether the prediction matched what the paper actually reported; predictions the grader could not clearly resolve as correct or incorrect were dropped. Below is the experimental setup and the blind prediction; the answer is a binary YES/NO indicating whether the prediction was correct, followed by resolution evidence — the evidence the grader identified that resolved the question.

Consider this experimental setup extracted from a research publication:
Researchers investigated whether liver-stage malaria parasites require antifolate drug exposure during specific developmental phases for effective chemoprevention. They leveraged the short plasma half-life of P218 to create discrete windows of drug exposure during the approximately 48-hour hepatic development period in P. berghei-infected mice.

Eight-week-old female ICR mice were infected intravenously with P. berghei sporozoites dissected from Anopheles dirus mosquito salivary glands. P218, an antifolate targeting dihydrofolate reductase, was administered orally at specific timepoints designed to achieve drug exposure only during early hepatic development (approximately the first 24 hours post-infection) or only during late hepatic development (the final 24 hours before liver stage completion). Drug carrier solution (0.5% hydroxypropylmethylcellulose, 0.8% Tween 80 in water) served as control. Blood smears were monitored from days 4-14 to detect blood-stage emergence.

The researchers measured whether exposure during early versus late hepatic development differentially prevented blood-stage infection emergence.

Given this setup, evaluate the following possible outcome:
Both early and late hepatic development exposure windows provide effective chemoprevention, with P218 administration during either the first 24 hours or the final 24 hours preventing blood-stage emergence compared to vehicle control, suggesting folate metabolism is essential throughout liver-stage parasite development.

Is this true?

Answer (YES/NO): NO